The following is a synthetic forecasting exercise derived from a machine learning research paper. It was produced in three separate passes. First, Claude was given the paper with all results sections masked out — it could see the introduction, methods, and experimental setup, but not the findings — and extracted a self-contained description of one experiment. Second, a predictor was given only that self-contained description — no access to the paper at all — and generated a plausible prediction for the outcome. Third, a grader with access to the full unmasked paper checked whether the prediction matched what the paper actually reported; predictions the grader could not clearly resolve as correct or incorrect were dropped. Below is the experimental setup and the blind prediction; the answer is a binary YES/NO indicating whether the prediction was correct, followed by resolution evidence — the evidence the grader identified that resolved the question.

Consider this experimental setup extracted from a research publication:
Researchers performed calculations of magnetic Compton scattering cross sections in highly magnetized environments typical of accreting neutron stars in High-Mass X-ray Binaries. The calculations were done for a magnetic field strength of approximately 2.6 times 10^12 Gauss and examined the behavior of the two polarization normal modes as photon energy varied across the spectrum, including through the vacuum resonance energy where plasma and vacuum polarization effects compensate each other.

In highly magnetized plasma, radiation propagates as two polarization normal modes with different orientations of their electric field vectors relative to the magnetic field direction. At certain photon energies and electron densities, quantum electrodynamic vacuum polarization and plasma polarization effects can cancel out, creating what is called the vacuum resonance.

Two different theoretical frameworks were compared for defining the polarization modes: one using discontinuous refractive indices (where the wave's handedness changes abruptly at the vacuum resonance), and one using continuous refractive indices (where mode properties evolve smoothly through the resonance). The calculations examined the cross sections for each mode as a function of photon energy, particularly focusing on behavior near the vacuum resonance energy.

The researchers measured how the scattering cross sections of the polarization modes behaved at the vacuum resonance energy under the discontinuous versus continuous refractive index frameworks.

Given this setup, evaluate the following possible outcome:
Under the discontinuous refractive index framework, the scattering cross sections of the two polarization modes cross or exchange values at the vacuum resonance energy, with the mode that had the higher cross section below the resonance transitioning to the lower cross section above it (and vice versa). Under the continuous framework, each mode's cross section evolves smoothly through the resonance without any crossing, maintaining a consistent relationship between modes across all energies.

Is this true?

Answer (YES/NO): NO